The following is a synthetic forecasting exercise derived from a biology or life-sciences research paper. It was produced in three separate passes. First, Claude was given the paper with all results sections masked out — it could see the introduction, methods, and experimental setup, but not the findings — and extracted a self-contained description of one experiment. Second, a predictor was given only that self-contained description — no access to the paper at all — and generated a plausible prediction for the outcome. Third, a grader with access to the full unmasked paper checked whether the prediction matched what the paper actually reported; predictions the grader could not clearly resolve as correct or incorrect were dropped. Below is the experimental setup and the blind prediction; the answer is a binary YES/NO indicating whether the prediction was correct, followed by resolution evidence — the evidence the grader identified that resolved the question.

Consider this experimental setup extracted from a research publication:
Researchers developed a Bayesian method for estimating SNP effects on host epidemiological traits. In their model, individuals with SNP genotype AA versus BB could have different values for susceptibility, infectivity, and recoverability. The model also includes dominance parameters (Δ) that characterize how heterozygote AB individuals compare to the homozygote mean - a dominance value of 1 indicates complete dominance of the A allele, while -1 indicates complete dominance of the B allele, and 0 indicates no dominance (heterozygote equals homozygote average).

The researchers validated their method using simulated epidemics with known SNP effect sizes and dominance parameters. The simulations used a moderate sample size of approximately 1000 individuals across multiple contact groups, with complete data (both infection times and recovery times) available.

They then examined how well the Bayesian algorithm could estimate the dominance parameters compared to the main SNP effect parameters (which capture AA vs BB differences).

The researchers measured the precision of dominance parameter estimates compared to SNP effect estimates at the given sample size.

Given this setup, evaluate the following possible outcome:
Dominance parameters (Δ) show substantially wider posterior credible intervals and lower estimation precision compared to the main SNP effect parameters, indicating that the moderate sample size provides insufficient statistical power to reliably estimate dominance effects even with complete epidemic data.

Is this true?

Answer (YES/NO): YES